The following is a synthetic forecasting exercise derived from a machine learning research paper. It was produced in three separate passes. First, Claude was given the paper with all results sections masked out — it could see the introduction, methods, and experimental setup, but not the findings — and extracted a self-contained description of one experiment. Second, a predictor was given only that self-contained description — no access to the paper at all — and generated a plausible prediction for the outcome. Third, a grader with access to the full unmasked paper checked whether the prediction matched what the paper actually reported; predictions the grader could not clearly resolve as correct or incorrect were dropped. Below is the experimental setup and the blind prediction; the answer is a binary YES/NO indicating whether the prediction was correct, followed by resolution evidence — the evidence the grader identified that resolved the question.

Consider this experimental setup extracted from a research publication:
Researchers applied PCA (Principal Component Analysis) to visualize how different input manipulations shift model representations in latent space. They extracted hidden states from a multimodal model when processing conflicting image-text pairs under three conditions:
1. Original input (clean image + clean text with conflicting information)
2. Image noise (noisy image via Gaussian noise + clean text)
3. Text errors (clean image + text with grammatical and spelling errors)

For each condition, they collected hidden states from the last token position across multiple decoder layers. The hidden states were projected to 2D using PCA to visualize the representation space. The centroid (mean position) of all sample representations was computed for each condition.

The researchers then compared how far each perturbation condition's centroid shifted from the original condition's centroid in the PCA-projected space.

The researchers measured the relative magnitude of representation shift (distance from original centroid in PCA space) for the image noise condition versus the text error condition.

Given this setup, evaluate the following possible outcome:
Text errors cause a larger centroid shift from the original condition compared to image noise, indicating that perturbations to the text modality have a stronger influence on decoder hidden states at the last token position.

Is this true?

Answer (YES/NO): NO